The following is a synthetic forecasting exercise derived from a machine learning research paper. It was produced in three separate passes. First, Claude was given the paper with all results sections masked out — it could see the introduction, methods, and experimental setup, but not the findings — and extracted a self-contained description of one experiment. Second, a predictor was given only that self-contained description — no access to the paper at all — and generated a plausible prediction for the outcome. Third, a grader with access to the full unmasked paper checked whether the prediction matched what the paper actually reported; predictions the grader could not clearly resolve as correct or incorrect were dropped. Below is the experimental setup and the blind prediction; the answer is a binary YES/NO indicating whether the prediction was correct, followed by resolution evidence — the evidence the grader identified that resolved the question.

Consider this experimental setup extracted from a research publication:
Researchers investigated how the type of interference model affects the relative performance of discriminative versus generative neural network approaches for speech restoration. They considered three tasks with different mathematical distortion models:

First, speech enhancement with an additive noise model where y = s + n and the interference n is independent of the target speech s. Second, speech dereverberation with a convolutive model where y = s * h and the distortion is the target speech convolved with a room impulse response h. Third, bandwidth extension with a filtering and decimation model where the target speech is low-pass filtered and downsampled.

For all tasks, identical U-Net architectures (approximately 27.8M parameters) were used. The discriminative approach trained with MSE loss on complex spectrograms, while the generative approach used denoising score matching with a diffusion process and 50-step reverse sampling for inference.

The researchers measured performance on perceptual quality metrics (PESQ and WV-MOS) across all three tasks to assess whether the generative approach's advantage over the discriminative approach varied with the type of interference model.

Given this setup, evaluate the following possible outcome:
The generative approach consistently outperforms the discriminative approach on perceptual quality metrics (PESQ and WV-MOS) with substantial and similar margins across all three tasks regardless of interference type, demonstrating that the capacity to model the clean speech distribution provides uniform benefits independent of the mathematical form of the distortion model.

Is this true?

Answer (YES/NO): NO